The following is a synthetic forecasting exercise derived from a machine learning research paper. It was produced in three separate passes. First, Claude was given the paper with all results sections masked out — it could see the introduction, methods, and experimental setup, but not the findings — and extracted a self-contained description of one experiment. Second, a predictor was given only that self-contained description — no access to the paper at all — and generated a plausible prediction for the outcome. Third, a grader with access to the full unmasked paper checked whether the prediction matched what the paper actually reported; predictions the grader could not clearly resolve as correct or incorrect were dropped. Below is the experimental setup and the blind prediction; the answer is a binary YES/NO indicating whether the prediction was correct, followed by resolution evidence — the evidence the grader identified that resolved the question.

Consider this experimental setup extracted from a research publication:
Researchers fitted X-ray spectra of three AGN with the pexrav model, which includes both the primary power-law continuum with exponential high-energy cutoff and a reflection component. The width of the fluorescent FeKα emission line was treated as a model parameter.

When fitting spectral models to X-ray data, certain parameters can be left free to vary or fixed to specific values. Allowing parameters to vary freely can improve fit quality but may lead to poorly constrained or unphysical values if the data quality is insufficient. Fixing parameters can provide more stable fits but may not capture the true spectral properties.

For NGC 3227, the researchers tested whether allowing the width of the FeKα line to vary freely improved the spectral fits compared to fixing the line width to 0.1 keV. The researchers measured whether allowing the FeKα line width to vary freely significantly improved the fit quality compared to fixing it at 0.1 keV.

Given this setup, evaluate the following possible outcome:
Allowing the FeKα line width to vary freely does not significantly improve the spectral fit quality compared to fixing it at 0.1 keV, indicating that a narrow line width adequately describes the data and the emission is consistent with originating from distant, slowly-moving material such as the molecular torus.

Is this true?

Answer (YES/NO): YES